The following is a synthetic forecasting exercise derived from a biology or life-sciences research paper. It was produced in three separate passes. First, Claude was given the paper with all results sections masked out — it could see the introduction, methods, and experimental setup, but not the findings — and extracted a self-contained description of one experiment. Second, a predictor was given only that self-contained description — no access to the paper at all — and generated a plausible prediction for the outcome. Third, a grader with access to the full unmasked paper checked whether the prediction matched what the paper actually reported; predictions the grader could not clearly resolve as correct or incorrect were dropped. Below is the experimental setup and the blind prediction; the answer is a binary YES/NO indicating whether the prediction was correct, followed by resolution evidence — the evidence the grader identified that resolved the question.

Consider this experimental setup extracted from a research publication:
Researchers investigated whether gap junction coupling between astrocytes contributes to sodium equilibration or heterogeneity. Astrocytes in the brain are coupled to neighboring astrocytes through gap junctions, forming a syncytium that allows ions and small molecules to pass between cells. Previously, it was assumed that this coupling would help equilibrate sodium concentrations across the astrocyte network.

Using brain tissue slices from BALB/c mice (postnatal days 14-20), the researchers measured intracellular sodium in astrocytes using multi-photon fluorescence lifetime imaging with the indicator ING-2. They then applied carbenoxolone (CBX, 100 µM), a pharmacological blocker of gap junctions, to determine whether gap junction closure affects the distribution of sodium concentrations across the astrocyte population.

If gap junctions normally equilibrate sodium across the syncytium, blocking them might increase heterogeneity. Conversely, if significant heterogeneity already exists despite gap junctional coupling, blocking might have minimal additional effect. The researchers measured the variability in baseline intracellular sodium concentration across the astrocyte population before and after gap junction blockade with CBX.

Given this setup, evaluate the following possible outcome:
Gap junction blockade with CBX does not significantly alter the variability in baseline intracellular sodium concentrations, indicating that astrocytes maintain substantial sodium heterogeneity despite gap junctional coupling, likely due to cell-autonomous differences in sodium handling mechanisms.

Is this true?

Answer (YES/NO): NO